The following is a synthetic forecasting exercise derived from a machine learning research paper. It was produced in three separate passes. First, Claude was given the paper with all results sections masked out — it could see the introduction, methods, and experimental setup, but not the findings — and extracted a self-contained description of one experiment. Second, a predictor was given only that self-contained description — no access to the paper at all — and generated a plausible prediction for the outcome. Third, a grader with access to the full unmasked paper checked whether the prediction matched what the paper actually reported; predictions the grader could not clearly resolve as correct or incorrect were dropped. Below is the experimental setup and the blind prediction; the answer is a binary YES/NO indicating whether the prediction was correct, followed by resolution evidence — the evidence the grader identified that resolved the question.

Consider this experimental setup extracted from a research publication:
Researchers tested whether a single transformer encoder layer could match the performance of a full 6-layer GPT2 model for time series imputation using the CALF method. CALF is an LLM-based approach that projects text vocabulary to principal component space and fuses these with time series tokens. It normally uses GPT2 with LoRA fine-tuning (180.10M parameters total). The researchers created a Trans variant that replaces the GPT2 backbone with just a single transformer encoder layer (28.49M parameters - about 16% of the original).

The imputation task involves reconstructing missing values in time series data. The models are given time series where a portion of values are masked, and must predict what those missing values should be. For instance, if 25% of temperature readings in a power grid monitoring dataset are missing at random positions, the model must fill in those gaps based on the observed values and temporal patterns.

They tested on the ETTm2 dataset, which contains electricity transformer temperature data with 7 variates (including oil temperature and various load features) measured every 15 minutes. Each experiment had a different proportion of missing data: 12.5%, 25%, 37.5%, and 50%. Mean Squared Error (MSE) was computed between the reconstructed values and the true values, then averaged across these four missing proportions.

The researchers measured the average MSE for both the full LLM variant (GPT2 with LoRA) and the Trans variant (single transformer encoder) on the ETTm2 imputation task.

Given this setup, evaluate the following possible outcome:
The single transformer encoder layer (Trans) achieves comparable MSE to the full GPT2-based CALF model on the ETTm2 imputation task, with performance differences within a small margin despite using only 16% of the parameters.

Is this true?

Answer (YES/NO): NO